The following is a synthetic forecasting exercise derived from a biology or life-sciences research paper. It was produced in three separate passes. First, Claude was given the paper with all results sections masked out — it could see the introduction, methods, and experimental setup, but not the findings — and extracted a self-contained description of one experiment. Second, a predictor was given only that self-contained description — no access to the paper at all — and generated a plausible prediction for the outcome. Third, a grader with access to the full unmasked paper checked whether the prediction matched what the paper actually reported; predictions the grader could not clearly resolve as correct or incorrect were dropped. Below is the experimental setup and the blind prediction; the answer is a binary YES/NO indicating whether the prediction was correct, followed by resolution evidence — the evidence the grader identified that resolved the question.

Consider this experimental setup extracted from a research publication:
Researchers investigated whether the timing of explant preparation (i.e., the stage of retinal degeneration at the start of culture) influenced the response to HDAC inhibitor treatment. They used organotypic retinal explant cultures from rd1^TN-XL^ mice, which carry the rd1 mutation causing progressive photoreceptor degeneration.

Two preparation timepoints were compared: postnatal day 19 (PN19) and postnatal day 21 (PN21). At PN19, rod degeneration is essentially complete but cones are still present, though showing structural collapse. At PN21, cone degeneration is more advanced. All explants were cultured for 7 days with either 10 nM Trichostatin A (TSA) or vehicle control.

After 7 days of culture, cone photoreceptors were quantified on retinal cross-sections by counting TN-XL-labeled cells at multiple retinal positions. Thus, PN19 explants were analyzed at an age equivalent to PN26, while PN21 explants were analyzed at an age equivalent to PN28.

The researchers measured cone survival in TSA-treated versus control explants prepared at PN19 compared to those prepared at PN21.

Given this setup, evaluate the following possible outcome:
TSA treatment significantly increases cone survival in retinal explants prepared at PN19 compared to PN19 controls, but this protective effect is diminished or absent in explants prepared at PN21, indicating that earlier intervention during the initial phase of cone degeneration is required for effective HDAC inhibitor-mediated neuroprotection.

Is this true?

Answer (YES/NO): NO